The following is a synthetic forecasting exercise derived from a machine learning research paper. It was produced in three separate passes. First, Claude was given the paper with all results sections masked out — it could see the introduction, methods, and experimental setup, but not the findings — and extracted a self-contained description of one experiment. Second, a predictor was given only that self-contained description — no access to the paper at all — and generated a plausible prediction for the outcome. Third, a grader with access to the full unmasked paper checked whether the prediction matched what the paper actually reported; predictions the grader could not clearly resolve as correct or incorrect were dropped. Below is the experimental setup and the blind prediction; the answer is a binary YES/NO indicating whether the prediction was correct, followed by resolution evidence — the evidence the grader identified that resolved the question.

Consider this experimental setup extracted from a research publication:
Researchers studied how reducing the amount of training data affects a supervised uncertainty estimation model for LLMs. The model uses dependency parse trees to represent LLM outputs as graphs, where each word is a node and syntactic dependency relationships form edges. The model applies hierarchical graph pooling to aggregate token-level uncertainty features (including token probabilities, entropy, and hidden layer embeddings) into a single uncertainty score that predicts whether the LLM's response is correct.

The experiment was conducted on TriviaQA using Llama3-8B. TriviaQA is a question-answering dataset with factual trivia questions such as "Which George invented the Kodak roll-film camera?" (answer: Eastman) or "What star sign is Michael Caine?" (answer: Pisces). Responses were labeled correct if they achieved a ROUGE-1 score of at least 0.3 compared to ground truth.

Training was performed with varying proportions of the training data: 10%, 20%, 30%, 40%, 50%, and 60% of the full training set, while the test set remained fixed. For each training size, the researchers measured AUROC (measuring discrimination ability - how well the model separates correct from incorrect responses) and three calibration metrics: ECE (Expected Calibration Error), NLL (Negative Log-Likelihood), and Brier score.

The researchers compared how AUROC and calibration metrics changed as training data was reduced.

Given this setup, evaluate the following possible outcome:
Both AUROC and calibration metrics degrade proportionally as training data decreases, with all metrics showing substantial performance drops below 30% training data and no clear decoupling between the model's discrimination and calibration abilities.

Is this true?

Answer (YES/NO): NO